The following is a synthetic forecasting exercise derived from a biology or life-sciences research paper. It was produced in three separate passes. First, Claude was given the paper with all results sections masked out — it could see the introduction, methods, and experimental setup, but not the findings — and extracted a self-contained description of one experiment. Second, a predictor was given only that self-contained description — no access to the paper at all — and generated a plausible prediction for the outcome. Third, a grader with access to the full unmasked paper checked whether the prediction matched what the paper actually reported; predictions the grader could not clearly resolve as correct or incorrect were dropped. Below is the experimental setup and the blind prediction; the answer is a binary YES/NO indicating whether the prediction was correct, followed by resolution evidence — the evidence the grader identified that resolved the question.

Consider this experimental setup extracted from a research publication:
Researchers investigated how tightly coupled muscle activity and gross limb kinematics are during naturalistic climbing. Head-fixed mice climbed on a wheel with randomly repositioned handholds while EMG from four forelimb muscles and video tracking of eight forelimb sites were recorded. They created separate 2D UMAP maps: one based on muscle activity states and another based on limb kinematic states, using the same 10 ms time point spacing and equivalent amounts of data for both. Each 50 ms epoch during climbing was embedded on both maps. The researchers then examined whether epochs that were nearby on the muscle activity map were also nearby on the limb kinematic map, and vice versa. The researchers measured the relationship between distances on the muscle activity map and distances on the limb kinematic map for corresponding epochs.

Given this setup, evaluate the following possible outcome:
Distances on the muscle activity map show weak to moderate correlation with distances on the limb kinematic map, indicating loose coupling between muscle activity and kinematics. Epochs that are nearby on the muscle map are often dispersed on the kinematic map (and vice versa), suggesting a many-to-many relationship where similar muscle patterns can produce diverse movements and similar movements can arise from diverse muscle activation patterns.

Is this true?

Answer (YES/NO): YES